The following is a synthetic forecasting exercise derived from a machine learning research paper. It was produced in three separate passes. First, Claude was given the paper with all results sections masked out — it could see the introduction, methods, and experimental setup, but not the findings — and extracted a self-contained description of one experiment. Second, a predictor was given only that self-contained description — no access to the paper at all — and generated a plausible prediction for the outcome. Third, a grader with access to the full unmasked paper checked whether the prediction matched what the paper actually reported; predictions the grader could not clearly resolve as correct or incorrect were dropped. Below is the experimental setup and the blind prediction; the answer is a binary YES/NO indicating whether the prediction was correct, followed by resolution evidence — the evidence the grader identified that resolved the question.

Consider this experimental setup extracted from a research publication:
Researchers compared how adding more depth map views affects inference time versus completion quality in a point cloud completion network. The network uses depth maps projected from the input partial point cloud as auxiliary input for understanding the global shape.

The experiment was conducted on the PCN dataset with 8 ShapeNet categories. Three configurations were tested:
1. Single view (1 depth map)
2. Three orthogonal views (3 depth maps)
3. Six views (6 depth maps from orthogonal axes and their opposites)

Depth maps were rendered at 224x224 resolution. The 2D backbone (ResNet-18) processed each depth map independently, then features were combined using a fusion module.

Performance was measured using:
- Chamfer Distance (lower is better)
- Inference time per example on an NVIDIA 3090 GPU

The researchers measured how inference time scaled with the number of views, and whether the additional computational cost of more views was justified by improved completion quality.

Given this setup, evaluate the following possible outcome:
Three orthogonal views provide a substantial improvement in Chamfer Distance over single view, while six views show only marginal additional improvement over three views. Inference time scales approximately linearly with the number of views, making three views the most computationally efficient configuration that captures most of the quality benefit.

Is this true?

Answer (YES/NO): NO